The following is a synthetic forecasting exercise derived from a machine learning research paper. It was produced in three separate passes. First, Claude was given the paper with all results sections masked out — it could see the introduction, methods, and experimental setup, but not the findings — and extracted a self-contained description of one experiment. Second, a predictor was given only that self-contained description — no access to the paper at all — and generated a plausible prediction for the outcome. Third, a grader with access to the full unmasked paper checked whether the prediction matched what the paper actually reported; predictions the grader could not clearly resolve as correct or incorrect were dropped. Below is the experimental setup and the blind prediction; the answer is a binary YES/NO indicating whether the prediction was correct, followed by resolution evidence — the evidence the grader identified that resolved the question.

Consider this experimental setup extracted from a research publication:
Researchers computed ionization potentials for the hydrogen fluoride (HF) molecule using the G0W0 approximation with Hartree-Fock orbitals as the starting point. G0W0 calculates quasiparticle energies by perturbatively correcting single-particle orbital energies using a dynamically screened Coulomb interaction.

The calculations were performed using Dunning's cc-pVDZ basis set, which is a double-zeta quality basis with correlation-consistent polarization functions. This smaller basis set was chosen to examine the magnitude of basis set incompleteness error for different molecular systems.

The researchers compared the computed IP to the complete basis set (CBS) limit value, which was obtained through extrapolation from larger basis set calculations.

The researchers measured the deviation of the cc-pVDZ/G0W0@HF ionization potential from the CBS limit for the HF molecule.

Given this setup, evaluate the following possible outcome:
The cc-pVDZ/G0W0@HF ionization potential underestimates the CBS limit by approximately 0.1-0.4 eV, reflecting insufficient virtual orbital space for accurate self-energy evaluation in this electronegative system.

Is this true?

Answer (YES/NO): NO